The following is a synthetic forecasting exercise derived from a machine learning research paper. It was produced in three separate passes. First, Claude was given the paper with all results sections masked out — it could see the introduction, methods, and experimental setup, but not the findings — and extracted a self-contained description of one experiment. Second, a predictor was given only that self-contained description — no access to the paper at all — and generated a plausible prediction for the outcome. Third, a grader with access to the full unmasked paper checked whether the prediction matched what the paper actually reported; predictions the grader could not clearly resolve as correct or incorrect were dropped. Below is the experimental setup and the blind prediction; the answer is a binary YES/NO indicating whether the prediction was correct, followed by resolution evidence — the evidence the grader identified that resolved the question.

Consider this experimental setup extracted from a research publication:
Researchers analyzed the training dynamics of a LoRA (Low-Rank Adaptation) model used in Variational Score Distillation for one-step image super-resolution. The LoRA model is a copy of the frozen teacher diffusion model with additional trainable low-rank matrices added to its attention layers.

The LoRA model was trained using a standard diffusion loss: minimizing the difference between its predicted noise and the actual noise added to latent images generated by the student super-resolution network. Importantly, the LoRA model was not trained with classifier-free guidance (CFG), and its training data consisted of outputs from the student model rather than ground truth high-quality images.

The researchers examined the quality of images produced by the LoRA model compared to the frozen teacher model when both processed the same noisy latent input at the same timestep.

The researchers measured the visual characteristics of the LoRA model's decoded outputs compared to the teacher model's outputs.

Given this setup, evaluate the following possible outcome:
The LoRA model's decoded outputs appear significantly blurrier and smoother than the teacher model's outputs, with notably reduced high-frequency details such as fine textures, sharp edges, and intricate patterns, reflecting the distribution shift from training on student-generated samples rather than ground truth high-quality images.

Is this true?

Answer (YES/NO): YES